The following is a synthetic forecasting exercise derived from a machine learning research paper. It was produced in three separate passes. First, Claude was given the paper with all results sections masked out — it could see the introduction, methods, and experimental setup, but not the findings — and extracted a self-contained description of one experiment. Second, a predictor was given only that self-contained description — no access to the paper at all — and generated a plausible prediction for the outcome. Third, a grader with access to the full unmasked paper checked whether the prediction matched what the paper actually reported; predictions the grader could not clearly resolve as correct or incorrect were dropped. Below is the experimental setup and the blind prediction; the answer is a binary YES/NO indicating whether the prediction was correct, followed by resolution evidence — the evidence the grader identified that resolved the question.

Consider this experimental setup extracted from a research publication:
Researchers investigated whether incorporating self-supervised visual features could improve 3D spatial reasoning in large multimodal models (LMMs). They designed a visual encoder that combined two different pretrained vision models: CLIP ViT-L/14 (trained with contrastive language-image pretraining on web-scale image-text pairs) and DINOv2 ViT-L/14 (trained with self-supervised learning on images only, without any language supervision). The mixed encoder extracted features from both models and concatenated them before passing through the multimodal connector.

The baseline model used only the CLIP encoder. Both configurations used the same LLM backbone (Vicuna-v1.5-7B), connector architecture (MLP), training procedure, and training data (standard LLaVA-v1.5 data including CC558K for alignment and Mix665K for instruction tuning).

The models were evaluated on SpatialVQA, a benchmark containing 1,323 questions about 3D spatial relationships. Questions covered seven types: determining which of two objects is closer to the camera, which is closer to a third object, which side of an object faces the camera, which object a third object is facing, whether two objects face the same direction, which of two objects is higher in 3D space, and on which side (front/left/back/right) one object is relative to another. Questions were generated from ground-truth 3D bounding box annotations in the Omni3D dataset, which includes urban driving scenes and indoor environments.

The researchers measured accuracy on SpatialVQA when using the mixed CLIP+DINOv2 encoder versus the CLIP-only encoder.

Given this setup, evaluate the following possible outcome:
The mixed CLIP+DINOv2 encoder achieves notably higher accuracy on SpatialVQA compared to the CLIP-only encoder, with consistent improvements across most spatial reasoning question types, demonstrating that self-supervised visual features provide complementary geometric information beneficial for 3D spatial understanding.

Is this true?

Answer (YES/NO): NO